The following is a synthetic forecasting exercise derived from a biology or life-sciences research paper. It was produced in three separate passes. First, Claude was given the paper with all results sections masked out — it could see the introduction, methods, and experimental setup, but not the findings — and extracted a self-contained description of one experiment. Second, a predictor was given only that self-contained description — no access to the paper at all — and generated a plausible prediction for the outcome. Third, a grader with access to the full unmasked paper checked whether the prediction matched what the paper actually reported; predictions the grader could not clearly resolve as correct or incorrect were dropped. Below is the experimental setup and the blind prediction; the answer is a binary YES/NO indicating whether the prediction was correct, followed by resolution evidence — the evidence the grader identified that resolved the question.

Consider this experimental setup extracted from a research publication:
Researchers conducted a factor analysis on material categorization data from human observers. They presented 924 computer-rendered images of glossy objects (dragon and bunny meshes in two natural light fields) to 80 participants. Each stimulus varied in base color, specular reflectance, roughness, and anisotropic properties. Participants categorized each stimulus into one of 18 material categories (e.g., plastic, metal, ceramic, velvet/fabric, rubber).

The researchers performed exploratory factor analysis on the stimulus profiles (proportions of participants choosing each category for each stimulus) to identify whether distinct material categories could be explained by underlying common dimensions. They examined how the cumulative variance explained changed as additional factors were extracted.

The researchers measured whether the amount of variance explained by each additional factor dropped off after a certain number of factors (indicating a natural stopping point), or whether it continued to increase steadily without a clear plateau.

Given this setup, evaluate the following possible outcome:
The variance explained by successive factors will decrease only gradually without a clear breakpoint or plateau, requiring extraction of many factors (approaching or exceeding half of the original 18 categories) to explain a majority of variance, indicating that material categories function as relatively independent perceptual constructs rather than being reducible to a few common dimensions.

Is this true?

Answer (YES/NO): YES